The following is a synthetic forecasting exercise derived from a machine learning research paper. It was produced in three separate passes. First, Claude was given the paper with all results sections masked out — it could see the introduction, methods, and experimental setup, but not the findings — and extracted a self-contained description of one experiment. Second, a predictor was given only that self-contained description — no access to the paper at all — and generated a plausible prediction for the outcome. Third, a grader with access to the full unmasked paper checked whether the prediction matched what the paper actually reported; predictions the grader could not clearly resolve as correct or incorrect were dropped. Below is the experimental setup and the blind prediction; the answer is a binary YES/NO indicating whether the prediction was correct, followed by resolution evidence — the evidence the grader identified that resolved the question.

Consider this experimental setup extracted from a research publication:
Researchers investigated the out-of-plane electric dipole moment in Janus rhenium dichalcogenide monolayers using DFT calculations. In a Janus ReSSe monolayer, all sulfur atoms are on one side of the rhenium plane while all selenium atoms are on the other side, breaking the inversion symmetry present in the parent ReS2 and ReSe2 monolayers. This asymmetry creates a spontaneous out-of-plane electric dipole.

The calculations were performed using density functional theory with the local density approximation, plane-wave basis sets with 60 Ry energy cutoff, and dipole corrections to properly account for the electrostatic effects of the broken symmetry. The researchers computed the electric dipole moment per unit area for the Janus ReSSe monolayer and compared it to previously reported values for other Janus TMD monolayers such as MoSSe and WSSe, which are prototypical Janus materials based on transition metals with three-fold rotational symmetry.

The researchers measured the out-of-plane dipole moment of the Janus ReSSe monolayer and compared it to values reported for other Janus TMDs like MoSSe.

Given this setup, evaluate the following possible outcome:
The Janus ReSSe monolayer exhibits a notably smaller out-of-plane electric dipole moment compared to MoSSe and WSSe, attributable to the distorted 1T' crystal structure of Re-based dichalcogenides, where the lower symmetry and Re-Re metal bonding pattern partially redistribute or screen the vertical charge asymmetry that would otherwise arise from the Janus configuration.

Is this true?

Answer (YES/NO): NO